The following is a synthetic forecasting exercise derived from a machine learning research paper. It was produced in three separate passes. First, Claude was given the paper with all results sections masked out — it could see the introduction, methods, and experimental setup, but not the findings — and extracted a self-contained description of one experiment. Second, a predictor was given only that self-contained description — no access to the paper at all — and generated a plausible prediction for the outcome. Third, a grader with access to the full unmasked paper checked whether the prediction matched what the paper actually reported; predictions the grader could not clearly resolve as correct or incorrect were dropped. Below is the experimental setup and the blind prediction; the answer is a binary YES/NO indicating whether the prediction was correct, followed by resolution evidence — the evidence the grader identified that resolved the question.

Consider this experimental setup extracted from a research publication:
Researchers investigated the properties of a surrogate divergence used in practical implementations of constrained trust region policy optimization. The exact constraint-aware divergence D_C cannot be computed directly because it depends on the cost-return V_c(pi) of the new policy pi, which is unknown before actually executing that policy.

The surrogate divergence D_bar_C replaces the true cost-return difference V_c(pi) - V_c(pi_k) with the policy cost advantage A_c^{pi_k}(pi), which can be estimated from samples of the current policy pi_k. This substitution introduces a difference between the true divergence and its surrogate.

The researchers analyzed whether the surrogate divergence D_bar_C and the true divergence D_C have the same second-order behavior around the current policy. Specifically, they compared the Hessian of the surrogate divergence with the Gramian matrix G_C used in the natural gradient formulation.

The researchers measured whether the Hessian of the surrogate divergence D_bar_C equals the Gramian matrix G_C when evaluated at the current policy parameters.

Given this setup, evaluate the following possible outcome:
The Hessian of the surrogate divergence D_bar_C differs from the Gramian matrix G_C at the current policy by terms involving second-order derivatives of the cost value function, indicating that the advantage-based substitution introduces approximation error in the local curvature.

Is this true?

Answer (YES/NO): NO